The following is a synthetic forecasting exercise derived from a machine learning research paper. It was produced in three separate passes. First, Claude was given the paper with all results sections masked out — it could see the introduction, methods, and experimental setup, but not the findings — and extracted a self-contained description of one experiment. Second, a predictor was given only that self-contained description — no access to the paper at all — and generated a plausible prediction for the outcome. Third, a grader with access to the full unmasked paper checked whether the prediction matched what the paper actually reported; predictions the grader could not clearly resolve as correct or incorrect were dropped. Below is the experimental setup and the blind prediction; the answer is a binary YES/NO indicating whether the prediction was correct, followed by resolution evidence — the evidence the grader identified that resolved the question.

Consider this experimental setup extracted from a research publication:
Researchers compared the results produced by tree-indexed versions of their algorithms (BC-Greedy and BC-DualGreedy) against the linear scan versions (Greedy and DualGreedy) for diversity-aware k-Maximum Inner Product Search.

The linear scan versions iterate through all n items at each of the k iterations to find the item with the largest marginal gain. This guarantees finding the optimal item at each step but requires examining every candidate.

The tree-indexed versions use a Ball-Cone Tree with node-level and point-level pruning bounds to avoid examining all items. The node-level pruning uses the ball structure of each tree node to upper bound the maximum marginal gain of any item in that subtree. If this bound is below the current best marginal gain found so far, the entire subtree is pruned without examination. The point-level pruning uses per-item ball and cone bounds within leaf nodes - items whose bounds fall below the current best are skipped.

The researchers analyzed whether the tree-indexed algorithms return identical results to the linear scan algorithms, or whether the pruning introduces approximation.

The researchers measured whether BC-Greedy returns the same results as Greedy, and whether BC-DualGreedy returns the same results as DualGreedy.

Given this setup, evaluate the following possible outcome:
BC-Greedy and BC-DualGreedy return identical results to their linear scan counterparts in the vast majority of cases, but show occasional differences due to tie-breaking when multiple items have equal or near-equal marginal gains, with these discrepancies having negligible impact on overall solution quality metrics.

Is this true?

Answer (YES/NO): NO